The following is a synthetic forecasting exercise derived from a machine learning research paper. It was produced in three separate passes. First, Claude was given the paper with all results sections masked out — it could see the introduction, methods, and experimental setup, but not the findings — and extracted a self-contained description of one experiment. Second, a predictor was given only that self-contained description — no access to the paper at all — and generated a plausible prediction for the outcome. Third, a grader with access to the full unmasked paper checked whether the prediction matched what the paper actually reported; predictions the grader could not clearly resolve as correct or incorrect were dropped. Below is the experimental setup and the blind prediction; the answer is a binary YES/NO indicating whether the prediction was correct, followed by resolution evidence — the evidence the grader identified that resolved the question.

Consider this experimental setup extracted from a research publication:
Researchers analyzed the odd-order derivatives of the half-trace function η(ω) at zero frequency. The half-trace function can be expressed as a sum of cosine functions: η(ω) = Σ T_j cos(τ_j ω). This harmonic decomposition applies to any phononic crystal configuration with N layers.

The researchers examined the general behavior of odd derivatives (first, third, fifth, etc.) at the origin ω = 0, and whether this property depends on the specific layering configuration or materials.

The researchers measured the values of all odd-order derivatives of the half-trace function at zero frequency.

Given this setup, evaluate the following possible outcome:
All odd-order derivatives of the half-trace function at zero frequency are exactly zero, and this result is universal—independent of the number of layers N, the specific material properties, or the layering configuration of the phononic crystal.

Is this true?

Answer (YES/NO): YES